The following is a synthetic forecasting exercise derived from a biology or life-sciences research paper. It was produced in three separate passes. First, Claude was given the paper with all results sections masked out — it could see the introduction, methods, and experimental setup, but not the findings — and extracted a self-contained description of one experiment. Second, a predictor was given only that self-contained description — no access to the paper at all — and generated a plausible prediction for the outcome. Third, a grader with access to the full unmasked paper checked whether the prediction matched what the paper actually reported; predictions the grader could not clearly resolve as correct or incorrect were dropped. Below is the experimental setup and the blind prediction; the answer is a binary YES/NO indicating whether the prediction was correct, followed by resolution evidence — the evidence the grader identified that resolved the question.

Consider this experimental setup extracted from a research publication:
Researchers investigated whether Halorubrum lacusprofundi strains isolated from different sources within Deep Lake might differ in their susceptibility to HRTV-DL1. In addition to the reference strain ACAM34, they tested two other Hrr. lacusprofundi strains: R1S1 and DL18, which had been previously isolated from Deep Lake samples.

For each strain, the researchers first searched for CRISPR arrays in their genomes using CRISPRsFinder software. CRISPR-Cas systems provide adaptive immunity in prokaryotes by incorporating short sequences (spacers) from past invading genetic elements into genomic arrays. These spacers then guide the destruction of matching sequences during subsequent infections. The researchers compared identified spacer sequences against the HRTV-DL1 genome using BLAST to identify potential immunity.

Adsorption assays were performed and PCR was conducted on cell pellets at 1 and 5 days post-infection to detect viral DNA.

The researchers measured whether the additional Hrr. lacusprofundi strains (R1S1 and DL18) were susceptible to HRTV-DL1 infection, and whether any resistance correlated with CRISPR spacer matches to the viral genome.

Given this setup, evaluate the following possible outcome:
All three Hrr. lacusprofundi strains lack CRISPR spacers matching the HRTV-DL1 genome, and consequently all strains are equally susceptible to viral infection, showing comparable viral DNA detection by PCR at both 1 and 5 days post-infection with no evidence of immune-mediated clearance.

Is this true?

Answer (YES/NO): NO